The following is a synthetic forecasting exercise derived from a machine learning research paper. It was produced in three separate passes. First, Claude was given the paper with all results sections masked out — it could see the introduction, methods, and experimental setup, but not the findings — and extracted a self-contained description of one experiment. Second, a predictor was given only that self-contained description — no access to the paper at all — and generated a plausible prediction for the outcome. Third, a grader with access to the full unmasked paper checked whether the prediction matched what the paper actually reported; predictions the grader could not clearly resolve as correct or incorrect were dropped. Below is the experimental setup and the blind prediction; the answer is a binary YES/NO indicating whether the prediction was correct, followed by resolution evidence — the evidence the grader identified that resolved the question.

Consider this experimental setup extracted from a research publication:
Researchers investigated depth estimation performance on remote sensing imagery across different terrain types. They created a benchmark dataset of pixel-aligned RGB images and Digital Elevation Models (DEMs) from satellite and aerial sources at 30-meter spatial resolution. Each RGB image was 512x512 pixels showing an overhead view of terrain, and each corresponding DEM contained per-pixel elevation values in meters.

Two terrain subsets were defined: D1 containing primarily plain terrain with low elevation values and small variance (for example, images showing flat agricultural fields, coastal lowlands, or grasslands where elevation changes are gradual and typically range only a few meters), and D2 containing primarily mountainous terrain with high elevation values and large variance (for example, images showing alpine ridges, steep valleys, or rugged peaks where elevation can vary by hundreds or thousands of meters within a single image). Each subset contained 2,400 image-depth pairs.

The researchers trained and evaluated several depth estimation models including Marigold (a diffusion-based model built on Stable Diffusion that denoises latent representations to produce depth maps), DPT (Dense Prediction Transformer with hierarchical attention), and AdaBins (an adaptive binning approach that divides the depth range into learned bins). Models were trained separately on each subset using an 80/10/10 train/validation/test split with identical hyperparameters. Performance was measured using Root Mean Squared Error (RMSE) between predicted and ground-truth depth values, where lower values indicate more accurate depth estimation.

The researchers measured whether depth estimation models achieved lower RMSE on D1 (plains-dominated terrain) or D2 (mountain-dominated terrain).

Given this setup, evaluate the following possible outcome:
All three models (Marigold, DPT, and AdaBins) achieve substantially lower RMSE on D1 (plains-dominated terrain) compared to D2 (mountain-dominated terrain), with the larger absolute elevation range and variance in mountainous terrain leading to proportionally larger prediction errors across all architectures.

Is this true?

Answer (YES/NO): YES